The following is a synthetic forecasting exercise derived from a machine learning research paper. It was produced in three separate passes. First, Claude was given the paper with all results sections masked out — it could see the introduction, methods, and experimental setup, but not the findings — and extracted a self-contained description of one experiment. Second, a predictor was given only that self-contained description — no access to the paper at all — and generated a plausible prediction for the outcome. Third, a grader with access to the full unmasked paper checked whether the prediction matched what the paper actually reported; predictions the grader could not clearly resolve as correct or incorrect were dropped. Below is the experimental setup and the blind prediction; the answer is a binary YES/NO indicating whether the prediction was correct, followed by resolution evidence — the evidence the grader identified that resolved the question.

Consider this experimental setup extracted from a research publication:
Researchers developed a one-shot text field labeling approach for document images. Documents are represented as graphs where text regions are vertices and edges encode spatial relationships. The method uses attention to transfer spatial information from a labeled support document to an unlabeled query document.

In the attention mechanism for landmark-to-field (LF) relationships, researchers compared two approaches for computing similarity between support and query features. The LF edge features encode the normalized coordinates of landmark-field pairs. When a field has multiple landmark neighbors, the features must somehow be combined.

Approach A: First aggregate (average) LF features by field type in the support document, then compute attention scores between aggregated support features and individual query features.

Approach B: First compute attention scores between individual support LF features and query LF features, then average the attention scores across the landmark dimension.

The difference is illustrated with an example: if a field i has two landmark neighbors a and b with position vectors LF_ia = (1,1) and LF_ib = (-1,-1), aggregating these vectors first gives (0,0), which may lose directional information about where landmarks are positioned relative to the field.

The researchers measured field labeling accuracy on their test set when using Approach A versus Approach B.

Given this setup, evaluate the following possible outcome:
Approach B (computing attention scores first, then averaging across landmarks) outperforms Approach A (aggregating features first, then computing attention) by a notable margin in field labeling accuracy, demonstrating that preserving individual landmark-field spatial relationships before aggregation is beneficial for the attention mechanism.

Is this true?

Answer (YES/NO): YES